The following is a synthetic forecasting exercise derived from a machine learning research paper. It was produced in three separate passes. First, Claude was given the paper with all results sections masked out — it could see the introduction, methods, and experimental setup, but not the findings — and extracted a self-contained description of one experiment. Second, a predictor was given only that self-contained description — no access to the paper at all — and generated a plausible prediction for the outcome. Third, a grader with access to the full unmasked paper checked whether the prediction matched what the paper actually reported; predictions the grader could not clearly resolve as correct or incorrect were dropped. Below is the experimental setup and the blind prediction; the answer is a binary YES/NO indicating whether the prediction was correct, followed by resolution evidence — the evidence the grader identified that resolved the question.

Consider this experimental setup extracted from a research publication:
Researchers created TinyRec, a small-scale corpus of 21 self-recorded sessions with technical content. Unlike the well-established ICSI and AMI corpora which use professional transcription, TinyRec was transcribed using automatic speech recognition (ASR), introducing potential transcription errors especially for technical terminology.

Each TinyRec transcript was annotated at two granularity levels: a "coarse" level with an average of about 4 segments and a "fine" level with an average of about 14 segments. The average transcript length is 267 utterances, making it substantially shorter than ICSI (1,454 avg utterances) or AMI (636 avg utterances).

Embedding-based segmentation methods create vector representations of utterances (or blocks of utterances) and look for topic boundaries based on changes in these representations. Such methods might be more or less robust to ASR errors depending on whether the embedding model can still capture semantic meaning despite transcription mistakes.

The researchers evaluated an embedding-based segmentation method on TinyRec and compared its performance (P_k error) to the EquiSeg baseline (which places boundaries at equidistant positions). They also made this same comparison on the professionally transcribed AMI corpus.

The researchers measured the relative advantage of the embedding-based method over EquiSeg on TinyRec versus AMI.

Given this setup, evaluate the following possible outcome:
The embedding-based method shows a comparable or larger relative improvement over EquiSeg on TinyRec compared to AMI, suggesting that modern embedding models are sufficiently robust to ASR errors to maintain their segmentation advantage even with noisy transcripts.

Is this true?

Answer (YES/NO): YES